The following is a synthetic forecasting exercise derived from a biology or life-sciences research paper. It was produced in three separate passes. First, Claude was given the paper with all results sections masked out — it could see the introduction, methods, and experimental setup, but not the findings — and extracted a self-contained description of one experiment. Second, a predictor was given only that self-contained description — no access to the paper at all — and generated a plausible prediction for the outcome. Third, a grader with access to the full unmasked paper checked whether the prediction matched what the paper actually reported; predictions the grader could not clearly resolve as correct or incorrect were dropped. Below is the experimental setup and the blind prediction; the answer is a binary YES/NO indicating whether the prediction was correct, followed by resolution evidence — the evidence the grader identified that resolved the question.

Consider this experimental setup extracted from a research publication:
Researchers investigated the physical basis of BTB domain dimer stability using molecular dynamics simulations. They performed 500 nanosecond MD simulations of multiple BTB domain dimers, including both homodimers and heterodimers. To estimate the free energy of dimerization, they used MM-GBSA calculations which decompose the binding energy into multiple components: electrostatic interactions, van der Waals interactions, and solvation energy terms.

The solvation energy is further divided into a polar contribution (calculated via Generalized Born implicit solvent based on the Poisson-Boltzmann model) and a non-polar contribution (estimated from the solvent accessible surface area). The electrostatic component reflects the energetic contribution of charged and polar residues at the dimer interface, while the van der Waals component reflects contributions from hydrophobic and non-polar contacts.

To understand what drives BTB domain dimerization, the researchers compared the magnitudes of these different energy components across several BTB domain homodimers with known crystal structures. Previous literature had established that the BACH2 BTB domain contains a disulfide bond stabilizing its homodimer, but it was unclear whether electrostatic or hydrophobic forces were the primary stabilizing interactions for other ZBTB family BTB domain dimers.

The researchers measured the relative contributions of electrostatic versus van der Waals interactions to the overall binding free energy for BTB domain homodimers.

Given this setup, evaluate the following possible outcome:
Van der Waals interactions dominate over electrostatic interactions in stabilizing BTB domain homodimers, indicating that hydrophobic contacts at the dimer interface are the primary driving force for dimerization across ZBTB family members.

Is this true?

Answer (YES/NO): NO